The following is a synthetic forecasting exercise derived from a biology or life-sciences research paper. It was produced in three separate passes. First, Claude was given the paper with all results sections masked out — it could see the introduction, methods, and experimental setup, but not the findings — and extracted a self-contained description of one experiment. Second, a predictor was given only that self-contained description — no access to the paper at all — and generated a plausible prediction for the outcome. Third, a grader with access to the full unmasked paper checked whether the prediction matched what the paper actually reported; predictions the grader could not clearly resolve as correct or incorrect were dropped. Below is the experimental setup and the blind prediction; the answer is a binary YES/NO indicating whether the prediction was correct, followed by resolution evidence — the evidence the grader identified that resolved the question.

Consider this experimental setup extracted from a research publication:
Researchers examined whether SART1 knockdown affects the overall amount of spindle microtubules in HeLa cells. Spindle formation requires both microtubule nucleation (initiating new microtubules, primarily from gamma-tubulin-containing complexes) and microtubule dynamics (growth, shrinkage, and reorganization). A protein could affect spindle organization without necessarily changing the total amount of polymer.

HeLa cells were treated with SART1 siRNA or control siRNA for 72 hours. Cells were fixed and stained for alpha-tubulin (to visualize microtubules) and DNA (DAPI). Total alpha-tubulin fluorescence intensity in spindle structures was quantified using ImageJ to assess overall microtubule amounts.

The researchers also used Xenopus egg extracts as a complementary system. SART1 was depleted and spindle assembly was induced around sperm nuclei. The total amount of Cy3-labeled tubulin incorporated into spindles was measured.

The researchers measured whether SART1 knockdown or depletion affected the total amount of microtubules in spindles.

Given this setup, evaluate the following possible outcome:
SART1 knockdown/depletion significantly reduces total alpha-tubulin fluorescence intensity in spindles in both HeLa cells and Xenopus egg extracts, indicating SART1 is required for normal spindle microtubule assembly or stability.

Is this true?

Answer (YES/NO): NO